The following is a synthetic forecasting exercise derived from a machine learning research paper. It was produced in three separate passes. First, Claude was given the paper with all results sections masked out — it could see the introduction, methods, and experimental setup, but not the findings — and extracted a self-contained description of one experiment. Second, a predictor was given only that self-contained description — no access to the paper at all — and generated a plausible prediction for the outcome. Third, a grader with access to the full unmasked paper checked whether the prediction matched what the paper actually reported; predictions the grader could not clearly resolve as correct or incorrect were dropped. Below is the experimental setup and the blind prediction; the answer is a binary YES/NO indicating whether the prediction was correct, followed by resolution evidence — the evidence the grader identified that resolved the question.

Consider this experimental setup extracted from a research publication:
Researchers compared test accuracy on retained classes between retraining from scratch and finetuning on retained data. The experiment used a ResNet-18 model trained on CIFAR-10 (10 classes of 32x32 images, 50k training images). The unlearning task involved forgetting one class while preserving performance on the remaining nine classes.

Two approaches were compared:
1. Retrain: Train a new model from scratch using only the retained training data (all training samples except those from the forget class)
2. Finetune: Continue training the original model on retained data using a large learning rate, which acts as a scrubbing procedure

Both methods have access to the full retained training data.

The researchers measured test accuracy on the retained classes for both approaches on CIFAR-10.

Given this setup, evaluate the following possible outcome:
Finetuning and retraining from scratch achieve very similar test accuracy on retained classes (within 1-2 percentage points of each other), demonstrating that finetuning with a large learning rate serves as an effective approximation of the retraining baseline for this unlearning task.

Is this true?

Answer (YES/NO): NO